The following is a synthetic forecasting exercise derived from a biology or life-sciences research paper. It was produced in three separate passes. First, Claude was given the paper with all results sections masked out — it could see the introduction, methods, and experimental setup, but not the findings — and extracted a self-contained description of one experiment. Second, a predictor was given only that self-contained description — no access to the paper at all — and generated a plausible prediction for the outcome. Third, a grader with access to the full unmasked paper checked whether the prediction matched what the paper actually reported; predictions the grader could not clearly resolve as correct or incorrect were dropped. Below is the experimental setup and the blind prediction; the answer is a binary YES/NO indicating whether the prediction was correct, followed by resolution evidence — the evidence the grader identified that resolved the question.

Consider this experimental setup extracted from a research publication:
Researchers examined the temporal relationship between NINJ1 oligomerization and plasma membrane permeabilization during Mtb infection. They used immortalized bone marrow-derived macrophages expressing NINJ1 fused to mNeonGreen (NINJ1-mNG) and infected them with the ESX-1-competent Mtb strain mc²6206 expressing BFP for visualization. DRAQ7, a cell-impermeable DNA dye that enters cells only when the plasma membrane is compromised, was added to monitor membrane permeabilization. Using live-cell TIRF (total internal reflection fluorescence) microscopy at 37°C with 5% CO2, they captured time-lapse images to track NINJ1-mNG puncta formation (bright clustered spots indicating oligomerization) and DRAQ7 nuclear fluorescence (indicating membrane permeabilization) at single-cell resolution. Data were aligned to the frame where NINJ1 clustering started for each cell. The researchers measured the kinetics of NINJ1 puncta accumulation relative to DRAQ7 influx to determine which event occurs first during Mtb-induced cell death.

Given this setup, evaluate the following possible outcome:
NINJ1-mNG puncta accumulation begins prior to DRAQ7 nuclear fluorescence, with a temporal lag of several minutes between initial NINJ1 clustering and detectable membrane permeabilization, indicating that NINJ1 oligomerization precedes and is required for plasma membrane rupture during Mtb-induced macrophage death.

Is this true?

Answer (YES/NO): NO